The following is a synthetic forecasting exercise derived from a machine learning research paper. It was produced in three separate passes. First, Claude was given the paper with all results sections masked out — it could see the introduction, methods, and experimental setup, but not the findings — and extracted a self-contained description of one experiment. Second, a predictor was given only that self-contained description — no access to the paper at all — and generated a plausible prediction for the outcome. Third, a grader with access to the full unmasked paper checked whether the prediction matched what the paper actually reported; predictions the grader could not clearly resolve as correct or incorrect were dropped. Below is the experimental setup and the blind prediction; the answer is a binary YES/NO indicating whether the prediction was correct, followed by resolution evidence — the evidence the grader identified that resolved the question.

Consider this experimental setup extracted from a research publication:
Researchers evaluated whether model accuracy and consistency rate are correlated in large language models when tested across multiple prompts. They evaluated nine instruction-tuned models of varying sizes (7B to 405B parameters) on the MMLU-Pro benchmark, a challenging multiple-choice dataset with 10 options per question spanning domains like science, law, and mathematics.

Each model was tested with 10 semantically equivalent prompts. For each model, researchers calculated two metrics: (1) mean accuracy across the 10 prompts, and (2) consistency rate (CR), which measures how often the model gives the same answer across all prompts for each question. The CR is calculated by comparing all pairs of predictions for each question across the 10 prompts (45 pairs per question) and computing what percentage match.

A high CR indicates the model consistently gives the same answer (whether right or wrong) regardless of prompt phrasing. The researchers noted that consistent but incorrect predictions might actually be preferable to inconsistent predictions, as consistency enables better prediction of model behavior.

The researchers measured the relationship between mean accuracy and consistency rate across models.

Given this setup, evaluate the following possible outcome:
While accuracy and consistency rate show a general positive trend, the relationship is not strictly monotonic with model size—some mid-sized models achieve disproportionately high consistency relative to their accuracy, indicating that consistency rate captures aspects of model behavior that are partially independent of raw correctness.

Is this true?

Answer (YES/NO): YES